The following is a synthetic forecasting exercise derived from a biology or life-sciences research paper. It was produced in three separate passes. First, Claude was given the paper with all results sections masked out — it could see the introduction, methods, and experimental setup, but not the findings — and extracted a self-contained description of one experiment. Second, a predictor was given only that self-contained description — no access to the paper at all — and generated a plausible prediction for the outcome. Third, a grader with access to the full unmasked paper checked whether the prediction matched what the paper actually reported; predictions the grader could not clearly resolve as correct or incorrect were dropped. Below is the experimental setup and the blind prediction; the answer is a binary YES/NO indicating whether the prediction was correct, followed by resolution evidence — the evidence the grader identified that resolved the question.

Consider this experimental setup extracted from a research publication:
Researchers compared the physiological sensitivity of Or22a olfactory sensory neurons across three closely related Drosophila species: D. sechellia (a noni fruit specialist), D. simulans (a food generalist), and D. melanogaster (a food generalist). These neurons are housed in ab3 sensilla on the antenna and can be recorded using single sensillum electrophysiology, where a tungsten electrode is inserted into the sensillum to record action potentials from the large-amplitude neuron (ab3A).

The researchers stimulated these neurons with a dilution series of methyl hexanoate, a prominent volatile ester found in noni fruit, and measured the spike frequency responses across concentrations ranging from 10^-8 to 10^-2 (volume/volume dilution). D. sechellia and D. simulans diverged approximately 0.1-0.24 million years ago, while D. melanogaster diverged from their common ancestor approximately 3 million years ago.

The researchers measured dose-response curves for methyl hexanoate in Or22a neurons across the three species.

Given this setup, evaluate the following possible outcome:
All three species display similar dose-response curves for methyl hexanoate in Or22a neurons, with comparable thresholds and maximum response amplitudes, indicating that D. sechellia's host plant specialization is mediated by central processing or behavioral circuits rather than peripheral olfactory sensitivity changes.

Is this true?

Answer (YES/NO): NO